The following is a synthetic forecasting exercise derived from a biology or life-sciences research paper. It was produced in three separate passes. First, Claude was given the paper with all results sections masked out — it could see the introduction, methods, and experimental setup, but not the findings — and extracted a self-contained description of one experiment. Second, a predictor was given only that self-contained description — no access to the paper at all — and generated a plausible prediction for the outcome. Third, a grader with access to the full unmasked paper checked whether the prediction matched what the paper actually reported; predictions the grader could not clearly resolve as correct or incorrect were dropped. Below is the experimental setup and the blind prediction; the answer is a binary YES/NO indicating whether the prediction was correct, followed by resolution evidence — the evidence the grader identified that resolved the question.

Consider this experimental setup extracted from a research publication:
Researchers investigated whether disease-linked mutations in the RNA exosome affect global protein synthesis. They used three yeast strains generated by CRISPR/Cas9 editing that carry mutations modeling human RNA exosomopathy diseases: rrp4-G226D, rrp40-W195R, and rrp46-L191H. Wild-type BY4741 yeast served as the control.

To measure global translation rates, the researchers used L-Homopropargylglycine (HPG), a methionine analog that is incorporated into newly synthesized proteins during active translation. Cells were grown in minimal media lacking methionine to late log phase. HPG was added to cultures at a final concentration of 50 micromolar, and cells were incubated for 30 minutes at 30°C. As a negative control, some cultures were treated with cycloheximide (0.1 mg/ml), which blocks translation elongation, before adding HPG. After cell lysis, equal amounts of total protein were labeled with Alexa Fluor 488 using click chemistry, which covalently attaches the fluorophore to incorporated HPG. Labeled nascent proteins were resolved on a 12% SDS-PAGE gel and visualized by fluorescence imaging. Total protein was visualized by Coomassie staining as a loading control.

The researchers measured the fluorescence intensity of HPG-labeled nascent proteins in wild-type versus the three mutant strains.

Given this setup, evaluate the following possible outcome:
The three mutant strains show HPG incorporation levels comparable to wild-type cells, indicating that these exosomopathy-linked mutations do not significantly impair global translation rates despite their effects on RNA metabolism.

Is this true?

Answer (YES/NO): NO